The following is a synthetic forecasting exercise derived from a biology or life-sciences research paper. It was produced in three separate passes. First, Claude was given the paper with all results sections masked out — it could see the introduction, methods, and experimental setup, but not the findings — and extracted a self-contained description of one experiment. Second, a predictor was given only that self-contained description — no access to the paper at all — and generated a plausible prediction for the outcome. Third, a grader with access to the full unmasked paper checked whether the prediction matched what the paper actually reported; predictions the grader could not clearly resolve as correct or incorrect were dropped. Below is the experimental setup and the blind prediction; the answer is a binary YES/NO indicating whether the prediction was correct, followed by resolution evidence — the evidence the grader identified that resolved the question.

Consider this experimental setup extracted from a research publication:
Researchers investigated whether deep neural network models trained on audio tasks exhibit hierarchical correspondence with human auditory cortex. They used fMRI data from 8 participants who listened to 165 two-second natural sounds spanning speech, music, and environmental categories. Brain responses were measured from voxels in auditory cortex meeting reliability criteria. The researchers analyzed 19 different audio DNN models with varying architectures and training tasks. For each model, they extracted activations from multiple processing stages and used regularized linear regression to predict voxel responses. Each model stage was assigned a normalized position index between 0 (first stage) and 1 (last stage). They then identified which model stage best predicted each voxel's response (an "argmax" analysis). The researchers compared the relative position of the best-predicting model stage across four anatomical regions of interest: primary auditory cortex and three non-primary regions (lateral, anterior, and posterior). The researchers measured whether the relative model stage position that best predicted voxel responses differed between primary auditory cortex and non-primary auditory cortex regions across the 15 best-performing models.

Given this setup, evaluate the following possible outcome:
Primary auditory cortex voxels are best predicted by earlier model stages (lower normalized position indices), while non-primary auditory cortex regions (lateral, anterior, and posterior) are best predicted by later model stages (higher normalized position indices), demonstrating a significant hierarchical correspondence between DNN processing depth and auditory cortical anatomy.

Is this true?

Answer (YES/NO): YES